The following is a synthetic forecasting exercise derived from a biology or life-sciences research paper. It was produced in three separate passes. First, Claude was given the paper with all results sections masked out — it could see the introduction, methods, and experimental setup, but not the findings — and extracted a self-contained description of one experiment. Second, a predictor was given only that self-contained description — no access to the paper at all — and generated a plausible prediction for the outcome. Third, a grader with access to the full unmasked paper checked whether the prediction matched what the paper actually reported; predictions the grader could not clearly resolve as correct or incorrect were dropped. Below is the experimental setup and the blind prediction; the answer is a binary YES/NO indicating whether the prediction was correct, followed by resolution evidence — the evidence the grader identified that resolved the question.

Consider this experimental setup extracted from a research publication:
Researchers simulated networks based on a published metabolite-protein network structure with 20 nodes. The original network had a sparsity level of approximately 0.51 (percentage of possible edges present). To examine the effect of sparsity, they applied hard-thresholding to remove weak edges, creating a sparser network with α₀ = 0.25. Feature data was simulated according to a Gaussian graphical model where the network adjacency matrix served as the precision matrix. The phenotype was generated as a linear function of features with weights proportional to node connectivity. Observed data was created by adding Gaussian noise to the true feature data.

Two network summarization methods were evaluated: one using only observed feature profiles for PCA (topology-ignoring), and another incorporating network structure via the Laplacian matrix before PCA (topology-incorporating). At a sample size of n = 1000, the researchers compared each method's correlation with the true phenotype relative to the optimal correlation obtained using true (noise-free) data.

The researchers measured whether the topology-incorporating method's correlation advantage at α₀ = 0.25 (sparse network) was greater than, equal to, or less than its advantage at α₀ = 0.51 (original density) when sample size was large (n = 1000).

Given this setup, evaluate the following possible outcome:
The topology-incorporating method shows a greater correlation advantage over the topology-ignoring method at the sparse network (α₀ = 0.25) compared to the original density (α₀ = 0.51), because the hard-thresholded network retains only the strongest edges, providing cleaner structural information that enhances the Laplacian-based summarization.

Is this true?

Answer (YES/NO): NO